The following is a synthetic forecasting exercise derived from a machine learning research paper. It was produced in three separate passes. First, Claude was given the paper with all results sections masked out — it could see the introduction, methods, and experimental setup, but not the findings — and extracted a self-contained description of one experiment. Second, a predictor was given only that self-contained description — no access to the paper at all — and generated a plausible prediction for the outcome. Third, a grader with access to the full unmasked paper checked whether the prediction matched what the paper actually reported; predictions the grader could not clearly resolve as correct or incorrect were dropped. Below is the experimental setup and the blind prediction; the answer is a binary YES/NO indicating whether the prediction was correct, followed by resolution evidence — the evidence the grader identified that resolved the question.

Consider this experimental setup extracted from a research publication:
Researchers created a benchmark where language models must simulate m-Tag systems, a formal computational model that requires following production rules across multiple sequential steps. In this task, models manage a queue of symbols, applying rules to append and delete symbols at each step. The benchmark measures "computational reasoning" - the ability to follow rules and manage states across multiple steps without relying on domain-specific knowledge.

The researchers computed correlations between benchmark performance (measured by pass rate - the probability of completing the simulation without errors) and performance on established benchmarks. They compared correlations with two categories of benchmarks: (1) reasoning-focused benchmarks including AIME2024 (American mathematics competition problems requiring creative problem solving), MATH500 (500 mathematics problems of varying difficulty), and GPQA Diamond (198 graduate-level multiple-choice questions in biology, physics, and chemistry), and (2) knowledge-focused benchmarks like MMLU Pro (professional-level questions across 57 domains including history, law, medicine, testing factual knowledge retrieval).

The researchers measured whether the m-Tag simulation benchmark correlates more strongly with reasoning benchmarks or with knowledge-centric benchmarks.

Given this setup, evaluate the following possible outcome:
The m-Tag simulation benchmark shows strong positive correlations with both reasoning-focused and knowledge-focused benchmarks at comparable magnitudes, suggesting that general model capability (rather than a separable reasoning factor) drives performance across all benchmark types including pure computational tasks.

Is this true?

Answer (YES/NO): NO